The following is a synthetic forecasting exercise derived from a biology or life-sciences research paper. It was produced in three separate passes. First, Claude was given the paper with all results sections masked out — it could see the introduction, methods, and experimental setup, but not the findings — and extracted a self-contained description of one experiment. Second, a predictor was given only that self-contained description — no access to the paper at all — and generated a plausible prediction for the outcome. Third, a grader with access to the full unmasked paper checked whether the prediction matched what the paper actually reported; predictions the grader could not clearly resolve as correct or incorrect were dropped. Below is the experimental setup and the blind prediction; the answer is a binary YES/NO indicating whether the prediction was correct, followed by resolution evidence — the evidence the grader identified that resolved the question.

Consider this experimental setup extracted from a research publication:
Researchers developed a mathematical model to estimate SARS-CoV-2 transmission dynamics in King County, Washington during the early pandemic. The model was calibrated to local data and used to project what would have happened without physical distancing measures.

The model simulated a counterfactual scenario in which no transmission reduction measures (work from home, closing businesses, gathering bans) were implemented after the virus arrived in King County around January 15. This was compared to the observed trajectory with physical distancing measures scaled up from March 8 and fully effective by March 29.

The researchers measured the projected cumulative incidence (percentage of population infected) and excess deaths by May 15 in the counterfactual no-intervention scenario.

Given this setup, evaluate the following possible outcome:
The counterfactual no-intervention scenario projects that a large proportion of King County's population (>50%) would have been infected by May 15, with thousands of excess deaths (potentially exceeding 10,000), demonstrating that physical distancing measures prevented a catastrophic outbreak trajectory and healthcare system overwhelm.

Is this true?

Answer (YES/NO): YES